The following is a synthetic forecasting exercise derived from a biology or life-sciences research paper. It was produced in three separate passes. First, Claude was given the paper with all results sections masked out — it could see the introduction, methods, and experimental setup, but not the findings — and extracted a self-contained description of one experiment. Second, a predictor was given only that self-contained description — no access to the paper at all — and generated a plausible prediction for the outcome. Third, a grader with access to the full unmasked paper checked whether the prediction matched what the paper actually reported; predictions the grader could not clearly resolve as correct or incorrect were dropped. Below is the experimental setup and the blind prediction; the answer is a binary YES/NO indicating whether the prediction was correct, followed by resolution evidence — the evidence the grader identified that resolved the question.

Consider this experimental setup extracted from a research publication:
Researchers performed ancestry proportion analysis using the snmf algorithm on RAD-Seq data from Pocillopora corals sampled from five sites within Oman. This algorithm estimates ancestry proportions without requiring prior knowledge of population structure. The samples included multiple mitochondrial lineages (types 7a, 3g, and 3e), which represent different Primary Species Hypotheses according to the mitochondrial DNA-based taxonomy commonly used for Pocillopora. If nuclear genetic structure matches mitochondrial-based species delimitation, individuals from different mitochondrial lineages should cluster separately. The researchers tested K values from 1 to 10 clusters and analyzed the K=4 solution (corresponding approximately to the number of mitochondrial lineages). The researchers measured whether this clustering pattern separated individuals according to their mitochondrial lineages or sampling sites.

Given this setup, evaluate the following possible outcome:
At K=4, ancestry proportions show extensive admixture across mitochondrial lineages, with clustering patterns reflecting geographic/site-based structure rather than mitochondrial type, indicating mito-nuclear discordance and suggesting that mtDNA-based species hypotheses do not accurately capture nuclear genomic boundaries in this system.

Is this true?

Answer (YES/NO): NO